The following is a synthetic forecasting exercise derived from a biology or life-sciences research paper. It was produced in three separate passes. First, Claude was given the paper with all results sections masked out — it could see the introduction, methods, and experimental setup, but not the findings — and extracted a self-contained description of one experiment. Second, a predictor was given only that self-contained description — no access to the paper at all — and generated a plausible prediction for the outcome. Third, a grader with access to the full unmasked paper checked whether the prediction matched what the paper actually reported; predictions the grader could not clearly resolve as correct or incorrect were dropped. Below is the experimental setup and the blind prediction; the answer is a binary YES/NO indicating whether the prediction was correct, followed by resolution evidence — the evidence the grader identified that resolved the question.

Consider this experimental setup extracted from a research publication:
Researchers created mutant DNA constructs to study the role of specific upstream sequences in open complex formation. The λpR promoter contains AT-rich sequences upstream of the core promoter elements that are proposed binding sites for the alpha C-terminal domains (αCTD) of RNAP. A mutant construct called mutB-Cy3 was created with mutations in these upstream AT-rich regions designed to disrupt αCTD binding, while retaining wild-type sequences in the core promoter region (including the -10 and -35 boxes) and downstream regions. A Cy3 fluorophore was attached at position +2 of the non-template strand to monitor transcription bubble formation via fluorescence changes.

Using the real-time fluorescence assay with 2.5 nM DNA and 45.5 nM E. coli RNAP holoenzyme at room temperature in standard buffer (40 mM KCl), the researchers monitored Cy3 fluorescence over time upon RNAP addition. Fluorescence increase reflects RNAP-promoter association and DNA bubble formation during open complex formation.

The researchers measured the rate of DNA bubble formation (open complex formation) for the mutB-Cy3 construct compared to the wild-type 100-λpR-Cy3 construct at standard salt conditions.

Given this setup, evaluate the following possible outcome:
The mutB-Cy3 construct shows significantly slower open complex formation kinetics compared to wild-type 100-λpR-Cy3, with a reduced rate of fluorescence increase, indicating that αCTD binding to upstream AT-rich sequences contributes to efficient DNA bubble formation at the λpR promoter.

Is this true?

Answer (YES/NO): YES